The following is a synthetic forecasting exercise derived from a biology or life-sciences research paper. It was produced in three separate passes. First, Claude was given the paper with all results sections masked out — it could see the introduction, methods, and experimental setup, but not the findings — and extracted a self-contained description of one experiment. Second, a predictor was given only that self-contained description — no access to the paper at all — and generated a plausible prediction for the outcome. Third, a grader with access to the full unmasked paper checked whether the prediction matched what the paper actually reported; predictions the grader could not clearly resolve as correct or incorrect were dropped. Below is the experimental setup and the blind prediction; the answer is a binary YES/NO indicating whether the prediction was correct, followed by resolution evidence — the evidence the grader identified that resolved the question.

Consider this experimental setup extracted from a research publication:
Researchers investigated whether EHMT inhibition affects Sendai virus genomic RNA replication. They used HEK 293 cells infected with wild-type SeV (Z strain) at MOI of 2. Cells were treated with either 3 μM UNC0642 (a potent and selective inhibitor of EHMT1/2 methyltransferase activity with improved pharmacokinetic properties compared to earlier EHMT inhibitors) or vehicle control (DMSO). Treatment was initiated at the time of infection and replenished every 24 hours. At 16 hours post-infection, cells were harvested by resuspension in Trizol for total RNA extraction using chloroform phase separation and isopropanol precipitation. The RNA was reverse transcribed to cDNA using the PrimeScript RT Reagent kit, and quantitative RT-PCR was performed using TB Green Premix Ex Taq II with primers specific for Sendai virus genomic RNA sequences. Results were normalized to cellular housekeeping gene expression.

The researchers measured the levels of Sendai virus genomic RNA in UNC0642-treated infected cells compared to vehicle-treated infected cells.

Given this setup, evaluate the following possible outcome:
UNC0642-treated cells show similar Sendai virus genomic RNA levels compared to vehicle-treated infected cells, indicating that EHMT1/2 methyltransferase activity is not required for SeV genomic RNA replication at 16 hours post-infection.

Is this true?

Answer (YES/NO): NO